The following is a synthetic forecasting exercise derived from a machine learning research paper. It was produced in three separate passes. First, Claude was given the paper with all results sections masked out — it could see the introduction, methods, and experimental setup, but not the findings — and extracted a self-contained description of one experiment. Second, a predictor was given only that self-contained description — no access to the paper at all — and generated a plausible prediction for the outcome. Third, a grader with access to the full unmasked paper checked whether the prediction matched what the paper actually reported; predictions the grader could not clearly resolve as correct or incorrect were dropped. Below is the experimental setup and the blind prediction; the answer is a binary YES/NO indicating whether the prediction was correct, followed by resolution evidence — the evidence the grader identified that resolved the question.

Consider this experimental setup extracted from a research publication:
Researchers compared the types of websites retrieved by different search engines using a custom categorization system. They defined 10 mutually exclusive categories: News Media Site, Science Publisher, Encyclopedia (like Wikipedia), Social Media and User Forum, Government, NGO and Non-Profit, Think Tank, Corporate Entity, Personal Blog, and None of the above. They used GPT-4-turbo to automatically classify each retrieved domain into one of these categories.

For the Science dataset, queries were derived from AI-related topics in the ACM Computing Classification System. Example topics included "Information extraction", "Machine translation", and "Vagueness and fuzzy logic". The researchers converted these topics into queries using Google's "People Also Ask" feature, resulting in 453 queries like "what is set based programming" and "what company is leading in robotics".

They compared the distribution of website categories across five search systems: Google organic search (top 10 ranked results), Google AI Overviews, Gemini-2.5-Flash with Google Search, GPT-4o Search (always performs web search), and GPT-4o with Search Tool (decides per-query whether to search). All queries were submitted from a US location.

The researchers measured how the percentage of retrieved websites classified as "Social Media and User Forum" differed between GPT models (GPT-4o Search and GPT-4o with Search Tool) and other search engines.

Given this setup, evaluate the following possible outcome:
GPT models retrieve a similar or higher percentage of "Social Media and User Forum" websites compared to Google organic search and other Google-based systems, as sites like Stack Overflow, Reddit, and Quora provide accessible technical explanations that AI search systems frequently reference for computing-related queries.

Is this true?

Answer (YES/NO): NO